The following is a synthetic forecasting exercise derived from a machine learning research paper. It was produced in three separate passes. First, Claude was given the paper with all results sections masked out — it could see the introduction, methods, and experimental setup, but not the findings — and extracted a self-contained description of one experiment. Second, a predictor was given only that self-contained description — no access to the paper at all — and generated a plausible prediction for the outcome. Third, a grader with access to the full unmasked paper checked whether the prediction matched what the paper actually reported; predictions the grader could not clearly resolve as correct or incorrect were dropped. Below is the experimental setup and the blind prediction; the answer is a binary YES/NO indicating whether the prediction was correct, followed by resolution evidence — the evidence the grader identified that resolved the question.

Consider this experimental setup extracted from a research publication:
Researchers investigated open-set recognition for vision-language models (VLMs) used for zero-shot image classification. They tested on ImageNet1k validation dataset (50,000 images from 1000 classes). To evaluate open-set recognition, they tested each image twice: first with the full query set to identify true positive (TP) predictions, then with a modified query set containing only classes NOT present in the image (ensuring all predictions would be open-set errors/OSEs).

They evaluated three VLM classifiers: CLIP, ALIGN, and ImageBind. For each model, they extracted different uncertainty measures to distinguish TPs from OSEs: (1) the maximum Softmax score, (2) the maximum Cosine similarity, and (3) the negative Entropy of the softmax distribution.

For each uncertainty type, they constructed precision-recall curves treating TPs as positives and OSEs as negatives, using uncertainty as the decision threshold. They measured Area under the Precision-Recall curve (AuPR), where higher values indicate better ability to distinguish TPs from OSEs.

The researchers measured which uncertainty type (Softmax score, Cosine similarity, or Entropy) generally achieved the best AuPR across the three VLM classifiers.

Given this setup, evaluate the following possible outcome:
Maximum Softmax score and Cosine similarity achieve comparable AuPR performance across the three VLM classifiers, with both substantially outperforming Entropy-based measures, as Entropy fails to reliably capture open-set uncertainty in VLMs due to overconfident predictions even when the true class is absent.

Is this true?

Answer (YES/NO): NO